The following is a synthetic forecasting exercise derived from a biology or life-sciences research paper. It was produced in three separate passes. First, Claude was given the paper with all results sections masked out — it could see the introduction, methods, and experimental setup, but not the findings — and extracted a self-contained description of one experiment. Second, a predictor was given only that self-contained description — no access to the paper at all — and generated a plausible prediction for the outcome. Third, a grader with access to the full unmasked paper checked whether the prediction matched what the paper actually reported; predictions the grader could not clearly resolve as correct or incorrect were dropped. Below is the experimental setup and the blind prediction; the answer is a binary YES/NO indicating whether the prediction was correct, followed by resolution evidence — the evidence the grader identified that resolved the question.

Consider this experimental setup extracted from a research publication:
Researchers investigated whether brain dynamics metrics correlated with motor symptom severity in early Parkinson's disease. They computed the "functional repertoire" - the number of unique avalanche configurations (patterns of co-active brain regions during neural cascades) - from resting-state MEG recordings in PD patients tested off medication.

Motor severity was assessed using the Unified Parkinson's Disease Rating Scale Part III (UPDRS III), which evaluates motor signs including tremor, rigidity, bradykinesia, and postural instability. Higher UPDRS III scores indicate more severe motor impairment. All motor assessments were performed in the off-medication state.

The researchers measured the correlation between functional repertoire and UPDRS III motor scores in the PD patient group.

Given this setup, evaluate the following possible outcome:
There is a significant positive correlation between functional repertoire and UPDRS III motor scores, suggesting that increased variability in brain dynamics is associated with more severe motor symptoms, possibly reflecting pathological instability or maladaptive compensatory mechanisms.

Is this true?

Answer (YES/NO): NO